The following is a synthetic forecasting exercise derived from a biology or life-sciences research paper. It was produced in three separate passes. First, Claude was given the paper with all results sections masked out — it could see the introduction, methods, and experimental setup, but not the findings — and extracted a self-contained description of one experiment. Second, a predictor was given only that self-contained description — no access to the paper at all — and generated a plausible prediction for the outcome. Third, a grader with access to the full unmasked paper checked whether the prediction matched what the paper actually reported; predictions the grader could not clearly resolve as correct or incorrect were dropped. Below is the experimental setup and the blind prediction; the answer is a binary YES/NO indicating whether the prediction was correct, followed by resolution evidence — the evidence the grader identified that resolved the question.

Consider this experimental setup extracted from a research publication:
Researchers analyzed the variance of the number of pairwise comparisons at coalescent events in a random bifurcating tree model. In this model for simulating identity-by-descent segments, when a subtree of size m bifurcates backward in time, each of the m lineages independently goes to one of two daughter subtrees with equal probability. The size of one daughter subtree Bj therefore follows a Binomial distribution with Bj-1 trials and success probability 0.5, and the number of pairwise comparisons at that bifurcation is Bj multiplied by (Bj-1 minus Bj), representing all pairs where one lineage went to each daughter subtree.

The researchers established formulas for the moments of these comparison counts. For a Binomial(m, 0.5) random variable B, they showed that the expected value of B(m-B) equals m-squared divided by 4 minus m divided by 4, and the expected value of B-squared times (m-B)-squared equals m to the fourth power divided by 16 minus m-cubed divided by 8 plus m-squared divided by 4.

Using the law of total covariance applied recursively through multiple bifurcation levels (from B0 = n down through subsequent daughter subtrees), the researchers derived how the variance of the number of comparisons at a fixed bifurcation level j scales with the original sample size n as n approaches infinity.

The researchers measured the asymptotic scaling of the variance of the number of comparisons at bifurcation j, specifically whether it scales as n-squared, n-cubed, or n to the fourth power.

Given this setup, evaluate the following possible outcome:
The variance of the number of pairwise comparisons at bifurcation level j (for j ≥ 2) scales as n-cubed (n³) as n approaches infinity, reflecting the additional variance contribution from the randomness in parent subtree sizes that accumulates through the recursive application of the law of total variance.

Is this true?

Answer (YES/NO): YES